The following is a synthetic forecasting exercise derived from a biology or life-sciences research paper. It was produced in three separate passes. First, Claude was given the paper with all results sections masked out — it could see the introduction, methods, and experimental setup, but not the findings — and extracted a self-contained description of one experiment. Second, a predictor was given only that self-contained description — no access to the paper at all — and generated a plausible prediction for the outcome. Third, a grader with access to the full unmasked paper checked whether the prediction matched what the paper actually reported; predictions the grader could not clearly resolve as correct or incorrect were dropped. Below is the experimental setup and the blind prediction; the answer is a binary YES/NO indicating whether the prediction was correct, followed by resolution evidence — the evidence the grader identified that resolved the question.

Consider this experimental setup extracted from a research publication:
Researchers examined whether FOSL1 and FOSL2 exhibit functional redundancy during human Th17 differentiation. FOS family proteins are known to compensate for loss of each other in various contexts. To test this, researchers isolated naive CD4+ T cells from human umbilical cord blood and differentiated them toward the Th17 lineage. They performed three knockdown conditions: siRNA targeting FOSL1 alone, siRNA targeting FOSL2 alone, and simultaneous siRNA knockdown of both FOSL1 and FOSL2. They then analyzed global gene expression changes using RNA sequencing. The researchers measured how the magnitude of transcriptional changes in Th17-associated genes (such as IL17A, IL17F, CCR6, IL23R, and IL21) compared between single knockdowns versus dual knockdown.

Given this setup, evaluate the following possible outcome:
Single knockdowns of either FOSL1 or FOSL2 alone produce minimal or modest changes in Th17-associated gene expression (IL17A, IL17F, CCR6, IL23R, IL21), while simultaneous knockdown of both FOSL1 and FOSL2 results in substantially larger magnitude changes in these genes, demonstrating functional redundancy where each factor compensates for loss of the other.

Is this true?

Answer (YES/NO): YES